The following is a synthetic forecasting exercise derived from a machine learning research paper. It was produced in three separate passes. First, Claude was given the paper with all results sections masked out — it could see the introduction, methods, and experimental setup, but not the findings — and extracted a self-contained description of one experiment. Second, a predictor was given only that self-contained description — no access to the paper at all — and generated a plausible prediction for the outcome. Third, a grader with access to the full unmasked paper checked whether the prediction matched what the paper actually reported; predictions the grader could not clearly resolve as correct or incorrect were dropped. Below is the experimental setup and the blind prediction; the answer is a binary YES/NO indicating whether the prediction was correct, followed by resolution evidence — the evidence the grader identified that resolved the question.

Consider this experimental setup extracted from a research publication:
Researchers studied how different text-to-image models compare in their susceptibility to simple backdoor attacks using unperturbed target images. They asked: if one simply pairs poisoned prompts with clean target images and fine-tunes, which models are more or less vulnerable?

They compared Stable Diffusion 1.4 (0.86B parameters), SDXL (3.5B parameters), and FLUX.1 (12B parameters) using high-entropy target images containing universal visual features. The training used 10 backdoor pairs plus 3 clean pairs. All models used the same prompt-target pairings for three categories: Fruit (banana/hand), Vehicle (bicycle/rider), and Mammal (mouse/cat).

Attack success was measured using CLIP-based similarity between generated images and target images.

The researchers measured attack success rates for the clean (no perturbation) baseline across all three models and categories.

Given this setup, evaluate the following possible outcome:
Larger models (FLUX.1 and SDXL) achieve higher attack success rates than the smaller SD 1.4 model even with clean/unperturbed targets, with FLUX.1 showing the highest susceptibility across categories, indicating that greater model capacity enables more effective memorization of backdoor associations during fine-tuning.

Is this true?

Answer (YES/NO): NO